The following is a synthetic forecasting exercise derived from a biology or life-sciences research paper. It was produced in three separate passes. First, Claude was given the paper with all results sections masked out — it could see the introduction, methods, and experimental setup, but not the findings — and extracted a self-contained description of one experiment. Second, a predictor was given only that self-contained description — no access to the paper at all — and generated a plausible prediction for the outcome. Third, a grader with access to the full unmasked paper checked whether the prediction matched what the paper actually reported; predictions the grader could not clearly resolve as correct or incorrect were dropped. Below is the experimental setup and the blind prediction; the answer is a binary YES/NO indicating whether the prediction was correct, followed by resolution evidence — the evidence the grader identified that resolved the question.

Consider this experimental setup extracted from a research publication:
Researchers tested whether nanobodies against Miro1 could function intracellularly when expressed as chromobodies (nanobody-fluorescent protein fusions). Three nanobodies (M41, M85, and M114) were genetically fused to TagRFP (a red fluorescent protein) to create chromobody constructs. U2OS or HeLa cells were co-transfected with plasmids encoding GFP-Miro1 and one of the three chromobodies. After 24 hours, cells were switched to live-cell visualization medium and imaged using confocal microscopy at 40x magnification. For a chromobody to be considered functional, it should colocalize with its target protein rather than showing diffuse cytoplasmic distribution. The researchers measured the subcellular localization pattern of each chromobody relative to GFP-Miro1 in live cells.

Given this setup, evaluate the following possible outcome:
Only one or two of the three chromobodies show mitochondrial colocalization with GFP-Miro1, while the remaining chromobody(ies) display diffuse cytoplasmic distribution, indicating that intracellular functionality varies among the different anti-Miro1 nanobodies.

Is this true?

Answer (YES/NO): NO